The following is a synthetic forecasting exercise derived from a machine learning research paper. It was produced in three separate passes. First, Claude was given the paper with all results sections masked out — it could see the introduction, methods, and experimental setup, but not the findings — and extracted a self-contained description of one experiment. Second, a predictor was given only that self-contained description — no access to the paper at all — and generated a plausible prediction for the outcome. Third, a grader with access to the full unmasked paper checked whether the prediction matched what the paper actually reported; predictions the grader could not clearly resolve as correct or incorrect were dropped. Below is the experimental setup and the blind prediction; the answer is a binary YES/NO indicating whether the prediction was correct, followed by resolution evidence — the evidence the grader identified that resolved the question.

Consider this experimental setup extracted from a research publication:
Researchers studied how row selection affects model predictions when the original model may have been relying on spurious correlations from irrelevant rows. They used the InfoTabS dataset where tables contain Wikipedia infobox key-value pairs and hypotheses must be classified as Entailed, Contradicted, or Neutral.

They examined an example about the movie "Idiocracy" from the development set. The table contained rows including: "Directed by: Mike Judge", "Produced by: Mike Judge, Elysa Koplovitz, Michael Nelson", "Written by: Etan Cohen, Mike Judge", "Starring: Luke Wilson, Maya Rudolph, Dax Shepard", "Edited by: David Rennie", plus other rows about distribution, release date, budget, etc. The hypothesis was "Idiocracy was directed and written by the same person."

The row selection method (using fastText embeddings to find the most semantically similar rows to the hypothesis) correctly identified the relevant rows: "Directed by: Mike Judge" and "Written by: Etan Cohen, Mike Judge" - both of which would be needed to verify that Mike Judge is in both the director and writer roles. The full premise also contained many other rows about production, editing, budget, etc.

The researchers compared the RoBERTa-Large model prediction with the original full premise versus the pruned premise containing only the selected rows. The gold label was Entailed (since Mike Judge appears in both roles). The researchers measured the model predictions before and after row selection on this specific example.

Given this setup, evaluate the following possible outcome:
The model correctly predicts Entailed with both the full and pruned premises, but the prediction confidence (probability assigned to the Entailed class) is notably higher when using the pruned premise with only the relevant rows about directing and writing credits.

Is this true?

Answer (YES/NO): NO